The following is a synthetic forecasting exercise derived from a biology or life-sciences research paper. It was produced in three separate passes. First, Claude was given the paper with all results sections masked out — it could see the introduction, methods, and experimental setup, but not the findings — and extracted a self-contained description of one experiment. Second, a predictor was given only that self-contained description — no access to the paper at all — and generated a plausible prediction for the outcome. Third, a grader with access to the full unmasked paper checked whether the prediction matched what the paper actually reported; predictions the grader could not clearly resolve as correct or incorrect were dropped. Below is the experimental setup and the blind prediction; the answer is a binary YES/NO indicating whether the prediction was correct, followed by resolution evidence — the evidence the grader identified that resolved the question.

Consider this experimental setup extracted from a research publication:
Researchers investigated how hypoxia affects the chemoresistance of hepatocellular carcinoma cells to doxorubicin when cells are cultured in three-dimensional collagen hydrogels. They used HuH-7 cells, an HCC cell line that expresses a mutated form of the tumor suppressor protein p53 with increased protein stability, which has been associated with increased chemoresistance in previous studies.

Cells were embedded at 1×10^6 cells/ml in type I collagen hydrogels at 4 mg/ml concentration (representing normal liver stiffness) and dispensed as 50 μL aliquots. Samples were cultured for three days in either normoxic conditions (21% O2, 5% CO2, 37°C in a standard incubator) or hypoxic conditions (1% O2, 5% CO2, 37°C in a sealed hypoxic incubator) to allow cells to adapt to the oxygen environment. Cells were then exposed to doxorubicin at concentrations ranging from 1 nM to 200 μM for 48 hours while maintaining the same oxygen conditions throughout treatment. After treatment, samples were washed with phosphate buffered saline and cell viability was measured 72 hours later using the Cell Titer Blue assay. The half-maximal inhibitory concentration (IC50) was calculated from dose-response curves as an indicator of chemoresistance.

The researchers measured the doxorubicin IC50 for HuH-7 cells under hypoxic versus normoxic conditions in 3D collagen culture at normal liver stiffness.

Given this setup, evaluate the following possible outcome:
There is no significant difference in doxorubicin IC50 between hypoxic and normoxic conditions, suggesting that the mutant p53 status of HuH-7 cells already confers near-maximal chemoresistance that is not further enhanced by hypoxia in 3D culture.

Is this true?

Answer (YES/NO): NO